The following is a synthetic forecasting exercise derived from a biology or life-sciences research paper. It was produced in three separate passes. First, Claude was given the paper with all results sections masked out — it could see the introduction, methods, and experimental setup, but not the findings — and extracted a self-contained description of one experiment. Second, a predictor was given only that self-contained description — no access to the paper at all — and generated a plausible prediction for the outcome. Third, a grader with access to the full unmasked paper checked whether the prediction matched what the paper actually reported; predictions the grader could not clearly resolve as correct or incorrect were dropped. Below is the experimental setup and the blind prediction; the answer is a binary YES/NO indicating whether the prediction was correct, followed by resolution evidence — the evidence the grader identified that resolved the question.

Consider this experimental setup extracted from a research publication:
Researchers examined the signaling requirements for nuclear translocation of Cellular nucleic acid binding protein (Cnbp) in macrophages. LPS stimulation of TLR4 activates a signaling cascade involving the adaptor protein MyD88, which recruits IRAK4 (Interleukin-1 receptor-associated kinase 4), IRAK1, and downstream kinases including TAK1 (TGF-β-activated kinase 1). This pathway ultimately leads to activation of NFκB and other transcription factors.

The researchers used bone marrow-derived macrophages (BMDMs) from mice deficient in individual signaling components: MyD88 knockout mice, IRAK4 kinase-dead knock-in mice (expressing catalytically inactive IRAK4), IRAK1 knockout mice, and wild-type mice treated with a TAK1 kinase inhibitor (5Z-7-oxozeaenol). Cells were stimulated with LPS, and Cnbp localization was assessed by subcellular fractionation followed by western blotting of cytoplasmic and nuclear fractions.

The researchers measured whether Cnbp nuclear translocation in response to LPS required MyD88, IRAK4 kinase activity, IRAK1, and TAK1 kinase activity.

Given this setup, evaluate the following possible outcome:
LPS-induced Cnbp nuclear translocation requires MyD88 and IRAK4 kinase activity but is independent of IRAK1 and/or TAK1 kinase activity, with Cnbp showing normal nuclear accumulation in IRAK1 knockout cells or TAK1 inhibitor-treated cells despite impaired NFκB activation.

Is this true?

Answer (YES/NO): NO